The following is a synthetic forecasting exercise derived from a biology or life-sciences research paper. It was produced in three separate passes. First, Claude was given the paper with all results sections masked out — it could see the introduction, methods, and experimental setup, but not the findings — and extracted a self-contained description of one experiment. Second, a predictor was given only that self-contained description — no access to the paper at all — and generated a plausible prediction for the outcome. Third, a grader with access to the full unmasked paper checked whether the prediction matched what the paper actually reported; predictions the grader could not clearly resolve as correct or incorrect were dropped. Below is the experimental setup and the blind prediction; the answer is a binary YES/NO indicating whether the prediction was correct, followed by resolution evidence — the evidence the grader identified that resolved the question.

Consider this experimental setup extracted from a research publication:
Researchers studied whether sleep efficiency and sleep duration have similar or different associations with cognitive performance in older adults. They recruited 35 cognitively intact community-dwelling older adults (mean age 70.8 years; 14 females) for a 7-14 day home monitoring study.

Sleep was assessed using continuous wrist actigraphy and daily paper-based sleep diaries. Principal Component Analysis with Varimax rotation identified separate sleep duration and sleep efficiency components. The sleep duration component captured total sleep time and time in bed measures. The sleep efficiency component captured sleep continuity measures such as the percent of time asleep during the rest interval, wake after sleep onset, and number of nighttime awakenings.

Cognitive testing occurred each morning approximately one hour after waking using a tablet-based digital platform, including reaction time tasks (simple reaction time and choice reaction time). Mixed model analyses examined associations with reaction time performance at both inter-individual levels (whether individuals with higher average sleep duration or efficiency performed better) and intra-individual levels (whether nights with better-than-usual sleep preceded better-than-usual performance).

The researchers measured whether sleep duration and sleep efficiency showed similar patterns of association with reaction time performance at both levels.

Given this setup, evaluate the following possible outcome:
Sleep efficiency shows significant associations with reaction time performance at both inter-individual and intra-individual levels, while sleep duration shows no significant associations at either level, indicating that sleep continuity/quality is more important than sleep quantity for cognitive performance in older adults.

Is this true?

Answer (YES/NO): NO